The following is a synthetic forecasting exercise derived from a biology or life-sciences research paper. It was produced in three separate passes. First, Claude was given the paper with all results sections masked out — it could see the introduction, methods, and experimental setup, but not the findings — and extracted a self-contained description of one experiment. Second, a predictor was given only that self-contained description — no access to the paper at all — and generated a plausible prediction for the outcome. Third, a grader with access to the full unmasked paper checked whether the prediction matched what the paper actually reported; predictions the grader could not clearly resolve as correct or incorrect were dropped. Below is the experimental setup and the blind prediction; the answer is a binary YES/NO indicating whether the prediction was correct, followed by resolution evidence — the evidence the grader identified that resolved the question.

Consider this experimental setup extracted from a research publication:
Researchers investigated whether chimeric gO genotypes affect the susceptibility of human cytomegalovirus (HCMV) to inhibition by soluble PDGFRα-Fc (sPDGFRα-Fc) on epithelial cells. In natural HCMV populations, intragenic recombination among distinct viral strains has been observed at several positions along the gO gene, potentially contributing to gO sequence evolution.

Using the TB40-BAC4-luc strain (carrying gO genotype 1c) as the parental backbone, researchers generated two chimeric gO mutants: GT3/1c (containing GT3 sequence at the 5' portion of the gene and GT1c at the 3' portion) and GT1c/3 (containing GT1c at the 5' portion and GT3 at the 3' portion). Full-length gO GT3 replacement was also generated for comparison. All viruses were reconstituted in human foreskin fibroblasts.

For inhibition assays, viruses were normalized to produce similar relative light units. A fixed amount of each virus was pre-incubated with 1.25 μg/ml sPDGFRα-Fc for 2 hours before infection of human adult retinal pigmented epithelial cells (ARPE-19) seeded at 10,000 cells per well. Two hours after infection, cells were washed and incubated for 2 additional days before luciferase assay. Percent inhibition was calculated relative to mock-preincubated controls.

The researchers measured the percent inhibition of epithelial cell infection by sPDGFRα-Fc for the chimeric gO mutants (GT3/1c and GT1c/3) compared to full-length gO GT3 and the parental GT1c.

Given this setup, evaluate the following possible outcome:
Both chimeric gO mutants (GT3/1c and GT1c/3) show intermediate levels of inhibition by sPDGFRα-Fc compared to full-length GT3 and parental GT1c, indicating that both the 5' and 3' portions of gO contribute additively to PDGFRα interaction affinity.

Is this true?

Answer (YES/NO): NO